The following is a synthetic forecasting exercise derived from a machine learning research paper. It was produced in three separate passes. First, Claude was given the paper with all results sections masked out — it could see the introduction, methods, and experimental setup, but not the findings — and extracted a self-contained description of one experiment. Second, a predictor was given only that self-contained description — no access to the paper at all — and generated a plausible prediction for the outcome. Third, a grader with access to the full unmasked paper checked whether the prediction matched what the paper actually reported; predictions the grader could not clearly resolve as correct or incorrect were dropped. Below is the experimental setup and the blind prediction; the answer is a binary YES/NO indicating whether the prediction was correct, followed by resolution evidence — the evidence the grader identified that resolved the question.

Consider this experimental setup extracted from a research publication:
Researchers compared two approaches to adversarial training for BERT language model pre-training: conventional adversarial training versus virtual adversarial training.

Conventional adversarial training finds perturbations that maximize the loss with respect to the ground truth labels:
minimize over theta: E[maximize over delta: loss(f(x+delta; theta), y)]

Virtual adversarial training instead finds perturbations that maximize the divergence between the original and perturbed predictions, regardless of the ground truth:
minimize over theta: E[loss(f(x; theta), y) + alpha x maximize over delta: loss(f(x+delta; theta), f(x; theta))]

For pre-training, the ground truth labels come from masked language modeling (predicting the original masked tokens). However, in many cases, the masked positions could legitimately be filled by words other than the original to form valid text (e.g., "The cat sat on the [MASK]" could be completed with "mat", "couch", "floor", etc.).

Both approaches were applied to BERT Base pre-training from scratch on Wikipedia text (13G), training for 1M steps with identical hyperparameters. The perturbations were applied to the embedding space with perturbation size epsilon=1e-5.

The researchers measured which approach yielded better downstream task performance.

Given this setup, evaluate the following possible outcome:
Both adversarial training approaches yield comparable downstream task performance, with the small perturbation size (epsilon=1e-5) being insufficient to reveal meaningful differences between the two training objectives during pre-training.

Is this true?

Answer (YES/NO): NO